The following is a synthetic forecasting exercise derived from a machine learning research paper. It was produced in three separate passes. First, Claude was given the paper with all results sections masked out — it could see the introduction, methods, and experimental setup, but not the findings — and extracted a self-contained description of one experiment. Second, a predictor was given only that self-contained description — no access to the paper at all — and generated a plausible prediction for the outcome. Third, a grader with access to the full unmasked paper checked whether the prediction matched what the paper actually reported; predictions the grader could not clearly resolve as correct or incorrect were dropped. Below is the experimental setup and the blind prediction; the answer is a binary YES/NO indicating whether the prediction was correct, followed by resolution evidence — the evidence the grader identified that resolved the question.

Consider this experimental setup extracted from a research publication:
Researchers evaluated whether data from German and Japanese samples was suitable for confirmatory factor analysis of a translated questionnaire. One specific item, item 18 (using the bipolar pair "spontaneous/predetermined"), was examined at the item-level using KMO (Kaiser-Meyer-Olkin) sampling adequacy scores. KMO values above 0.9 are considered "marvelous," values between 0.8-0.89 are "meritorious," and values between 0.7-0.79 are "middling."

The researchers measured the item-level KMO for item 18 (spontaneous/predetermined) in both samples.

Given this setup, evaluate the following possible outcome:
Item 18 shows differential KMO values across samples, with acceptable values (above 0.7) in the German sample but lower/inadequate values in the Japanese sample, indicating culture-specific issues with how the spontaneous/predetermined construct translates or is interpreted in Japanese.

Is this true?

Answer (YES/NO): NO